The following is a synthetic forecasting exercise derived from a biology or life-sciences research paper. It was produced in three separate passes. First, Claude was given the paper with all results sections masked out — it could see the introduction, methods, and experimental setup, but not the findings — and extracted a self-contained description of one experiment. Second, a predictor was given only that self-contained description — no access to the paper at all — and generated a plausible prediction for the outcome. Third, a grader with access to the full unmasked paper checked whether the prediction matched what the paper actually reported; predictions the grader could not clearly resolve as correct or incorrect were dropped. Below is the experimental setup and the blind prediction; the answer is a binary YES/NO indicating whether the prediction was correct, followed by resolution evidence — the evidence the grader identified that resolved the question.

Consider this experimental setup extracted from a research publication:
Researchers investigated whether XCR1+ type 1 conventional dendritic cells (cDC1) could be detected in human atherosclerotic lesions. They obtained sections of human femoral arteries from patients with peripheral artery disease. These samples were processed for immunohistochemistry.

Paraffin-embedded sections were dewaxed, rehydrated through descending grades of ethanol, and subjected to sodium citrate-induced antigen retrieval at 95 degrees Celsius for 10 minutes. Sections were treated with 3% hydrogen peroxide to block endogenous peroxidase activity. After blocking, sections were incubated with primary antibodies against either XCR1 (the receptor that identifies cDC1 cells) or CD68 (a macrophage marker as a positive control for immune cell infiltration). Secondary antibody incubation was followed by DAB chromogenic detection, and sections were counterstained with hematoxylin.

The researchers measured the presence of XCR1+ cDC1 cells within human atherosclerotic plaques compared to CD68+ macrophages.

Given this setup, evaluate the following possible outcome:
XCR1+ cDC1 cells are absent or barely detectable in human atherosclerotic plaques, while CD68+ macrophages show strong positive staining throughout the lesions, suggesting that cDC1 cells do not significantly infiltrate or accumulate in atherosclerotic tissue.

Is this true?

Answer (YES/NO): NO